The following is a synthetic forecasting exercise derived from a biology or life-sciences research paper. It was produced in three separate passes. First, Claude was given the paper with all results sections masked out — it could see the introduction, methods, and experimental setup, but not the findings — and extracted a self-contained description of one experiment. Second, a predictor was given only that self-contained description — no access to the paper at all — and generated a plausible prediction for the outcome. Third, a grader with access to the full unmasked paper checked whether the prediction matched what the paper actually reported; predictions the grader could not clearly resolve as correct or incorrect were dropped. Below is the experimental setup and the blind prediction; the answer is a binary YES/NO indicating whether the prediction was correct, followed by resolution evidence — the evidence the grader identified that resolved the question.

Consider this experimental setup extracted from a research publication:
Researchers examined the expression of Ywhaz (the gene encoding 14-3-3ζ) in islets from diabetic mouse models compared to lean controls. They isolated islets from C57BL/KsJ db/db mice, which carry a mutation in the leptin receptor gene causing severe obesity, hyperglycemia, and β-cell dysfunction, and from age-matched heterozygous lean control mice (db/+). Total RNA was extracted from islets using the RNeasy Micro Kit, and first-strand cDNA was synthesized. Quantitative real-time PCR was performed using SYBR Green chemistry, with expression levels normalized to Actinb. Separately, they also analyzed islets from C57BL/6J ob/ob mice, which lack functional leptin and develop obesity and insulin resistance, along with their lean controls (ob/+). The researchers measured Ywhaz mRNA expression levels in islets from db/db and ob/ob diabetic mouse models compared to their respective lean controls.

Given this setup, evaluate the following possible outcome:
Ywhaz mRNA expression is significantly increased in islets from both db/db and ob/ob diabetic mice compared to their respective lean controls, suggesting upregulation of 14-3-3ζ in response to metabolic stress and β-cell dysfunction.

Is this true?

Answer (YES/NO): NO